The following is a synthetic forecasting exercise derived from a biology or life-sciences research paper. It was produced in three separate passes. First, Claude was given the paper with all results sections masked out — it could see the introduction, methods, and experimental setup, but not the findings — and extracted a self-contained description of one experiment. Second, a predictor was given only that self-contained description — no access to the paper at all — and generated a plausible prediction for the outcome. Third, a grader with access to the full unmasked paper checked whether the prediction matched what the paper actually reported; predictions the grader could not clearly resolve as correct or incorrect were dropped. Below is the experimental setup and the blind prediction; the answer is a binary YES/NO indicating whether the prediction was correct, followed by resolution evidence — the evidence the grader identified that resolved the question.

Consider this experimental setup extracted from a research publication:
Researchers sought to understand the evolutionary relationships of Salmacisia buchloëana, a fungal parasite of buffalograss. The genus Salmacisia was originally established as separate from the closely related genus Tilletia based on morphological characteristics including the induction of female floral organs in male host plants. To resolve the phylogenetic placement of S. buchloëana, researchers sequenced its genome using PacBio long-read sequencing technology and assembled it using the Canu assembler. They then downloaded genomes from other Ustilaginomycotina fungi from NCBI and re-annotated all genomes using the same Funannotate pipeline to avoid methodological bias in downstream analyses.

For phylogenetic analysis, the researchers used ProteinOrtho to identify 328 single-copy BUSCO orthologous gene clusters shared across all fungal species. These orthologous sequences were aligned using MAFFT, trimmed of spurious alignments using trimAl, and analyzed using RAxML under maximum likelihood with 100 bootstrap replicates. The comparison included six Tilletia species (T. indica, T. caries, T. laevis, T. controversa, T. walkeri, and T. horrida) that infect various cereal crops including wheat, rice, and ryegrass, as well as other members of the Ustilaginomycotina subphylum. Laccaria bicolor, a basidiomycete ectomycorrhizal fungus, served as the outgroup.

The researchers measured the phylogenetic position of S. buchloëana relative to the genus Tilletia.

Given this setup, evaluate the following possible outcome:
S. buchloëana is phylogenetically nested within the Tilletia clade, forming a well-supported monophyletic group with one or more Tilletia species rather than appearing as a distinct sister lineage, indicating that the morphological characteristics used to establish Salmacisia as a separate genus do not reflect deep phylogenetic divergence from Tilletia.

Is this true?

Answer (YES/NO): YES